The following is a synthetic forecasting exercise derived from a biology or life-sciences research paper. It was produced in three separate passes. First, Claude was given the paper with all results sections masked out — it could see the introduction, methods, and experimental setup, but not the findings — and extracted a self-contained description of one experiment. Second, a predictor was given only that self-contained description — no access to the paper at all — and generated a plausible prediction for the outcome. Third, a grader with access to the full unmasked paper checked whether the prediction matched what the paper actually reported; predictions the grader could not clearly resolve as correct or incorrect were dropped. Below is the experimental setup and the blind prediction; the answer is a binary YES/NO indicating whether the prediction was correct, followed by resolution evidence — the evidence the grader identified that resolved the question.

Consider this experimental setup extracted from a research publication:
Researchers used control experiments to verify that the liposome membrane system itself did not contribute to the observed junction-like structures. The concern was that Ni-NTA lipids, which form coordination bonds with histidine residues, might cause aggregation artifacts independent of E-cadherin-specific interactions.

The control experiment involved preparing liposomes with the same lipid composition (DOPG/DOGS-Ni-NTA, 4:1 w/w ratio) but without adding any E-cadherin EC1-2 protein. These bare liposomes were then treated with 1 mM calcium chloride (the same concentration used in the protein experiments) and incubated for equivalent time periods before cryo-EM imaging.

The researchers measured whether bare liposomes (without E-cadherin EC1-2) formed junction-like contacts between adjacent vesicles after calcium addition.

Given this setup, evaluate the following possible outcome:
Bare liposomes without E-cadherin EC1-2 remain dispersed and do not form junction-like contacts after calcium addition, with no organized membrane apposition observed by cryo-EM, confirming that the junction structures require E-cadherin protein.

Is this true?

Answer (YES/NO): YES